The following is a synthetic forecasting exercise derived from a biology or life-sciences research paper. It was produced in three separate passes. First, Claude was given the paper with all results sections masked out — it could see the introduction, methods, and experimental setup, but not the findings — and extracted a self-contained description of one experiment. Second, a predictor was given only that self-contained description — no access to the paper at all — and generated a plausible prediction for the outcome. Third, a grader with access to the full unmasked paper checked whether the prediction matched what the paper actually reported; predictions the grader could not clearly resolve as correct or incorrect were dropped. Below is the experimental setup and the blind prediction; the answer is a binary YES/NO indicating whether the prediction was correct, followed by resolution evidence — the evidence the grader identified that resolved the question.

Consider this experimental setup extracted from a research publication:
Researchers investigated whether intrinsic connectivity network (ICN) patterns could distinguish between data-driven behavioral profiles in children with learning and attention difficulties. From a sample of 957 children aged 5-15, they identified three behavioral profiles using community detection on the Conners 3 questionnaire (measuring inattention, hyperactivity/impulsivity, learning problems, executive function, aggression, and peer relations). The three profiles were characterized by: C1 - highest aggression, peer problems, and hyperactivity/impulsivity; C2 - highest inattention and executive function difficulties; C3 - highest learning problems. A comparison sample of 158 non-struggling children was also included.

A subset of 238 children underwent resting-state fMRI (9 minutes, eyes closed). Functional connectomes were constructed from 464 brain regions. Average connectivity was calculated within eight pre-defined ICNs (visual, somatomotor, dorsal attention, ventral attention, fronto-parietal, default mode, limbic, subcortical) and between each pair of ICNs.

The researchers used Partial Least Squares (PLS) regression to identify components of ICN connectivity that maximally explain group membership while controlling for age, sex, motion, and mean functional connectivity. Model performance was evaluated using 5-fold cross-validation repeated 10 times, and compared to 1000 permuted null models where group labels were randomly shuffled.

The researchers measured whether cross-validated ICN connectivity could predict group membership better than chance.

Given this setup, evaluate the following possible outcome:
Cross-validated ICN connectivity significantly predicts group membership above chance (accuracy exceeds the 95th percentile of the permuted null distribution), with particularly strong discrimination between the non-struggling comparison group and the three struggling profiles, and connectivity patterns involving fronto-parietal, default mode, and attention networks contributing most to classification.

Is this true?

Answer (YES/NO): NO